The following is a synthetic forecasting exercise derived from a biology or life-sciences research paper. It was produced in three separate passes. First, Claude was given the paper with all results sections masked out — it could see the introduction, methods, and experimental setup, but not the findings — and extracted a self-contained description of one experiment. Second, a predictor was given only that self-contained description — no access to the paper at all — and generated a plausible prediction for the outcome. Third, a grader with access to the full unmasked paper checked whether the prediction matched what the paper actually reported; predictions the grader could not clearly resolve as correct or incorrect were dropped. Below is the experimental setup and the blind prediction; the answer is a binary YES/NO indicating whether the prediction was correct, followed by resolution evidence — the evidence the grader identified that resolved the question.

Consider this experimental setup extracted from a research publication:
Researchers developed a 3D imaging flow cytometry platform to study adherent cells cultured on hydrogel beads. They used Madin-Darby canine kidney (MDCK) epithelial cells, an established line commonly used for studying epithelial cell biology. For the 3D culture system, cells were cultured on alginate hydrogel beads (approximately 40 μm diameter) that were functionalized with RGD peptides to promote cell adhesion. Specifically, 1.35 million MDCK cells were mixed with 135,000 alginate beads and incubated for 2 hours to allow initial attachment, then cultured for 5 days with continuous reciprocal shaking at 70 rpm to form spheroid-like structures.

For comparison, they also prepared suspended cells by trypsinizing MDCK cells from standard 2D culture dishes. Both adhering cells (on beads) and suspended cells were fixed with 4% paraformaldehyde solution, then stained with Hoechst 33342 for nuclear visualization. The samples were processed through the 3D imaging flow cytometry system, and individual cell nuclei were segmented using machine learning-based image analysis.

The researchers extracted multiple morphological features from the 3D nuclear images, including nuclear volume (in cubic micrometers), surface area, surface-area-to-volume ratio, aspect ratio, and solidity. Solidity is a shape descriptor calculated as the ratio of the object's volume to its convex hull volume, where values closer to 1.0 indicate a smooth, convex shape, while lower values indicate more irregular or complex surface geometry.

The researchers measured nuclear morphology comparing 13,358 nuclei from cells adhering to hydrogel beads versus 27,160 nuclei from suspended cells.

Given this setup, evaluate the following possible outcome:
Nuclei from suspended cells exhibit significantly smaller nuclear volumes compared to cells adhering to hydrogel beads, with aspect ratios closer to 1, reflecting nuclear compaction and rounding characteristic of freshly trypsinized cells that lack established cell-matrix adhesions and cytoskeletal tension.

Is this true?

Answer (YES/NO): NO